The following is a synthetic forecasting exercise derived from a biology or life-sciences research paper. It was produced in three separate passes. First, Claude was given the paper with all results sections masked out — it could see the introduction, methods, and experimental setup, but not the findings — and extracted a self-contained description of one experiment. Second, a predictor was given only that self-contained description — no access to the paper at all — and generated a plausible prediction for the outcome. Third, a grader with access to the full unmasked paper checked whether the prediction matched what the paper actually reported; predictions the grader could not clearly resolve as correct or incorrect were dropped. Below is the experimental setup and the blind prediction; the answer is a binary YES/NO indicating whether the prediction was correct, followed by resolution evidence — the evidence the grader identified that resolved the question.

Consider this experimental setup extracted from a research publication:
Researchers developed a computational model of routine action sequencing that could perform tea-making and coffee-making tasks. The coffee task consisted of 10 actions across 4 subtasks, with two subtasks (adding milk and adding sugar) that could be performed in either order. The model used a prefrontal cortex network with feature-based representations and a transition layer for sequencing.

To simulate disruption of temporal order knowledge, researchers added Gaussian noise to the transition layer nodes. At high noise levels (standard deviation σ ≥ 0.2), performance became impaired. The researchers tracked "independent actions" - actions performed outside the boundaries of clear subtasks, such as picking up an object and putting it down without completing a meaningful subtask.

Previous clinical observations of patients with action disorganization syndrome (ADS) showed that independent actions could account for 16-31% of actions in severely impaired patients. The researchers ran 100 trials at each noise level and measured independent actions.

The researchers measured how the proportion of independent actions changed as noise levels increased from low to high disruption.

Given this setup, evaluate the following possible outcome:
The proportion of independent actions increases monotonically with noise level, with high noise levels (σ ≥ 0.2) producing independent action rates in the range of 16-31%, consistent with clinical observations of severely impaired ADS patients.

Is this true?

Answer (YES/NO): YES